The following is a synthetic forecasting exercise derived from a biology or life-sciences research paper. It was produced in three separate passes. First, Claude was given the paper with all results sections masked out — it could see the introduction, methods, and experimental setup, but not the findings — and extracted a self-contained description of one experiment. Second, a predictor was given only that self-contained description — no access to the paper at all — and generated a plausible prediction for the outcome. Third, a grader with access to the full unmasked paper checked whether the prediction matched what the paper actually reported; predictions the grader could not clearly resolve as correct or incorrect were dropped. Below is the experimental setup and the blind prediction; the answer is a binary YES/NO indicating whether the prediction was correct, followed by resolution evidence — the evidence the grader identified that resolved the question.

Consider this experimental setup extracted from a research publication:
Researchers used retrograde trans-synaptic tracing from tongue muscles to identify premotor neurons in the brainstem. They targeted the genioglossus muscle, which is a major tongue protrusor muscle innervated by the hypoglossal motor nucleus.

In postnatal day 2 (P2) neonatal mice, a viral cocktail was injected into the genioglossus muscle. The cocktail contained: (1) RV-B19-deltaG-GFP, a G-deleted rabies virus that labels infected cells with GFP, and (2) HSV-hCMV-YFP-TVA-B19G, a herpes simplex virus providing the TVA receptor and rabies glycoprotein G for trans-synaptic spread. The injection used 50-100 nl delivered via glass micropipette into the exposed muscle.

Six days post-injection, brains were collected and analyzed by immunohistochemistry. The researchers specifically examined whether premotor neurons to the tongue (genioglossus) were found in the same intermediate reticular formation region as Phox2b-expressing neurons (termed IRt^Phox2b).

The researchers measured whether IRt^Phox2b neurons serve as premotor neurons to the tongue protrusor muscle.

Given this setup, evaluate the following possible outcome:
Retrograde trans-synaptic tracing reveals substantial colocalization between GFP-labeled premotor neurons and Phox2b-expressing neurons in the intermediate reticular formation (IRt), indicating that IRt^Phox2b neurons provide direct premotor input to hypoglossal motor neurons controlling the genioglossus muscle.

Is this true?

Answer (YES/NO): YES